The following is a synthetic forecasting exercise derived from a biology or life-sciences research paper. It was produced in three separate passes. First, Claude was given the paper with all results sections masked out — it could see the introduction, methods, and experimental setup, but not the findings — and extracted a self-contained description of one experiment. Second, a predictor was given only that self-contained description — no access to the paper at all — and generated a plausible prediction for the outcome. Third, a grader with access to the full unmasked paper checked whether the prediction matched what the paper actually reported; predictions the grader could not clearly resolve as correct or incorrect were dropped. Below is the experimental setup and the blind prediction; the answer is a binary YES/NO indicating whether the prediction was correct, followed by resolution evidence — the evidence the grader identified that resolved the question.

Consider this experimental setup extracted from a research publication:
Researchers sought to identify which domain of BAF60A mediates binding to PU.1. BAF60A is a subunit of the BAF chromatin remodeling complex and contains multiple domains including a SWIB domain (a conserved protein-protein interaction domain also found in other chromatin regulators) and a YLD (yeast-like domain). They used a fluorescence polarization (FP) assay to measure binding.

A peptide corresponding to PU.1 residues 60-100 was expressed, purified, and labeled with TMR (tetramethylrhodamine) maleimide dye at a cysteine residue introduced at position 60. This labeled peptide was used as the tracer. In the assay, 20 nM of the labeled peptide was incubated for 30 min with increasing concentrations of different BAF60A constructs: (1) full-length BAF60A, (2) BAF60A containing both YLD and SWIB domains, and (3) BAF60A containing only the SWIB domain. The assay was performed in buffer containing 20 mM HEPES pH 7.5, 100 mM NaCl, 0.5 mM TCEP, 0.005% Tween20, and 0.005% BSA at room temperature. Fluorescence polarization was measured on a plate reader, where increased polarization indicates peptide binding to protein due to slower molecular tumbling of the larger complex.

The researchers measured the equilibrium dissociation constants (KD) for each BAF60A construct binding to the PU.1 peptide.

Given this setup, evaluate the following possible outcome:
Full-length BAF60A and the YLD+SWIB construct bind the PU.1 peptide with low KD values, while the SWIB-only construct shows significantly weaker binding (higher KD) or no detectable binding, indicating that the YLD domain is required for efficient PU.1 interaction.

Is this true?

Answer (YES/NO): YES